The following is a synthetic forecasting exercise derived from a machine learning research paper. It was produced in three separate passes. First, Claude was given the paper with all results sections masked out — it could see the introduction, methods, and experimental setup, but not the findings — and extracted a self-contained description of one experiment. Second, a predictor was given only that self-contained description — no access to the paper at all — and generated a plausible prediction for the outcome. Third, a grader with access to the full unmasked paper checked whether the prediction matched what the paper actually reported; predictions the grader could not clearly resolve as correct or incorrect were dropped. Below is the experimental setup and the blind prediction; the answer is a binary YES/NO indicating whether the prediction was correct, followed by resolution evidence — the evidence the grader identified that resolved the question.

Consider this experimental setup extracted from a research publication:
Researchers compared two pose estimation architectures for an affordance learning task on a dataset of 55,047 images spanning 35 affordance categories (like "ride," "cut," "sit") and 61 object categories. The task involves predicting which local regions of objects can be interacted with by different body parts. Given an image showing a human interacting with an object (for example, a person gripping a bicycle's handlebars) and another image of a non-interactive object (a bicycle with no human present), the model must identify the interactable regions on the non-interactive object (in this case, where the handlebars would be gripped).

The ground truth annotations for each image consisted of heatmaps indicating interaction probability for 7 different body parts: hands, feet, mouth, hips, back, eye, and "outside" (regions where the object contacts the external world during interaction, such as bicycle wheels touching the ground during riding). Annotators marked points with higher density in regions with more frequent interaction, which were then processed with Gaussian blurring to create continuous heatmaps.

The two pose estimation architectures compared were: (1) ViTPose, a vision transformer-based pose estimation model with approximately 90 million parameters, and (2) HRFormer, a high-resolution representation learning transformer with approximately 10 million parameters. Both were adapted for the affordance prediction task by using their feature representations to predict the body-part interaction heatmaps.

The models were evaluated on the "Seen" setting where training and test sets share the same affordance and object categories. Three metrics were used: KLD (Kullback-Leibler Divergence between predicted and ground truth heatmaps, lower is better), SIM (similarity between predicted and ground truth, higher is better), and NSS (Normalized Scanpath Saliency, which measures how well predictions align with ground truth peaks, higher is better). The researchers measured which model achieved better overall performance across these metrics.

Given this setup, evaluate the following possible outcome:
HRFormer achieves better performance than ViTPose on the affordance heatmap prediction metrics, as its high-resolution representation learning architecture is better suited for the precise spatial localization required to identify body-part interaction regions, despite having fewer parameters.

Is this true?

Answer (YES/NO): YES